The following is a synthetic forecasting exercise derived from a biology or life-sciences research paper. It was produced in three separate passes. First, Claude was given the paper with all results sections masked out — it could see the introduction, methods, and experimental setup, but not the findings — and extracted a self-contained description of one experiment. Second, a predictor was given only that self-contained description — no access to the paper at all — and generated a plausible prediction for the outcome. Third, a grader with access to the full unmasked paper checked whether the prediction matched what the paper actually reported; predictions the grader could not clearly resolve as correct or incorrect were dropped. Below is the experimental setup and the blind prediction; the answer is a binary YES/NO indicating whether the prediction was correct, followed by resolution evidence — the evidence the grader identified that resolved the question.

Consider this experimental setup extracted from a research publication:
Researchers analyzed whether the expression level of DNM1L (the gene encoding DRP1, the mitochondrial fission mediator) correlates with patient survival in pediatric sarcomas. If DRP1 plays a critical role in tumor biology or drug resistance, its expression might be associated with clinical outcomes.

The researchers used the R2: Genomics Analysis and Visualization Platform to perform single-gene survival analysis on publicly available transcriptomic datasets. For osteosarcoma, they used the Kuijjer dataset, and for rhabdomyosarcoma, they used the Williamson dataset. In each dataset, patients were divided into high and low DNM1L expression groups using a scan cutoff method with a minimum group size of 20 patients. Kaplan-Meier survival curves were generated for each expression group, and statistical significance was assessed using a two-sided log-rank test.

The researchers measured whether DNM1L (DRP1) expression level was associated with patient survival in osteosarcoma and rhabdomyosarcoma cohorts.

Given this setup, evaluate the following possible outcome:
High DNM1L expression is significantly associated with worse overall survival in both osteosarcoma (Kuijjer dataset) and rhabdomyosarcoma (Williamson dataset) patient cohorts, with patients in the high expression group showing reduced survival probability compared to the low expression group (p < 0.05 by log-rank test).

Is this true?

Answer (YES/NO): NO